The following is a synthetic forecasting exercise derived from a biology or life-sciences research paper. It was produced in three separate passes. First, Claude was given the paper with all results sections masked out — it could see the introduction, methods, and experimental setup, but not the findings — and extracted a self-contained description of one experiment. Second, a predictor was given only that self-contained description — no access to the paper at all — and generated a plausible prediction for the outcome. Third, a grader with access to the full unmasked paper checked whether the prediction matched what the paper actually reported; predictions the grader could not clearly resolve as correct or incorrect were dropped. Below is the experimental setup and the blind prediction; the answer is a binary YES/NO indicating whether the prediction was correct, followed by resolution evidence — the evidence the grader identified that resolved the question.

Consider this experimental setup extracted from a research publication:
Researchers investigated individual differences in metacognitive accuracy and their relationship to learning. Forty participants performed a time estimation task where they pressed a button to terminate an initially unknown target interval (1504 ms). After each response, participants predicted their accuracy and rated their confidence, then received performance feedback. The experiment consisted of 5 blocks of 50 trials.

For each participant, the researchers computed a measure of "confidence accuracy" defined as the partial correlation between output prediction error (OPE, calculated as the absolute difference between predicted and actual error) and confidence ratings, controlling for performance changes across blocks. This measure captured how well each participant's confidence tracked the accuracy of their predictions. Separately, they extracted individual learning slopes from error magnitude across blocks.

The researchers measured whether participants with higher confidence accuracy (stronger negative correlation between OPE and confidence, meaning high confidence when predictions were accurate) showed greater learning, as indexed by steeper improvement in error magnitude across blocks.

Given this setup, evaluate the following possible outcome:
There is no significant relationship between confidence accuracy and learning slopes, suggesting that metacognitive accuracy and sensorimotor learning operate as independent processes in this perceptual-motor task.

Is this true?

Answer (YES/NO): NO